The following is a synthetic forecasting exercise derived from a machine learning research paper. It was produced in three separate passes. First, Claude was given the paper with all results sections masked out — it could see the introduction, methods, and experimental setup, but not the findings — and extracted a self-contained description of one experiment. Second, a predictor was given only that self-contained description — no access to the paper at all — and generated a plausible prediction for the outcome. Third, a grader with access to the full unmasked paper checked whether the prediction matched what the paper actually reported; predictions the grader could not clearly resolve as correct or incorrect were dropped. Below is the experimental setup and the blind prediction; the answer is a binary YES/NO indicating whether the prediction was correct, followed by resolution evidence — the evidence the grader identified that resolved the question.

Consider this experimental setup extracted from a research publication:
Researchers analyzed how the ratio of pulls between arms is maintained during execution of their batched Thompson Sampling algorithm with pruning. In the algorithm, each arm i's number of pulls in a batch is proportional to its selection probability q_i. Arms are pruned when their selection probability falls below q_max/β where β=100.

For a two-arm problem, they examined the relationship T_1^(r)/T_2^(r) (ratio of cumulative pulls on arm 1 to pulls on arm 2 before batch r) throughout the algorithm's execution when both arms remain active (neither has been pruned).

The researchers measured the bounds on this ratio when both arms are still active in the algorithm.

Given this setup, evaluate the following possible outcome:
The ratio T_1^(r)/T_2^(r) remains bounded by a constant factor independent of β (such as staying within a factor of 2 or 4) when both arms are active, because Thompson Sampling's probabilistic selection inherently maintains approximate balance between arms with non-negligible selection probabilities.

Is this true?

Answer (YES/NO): NO